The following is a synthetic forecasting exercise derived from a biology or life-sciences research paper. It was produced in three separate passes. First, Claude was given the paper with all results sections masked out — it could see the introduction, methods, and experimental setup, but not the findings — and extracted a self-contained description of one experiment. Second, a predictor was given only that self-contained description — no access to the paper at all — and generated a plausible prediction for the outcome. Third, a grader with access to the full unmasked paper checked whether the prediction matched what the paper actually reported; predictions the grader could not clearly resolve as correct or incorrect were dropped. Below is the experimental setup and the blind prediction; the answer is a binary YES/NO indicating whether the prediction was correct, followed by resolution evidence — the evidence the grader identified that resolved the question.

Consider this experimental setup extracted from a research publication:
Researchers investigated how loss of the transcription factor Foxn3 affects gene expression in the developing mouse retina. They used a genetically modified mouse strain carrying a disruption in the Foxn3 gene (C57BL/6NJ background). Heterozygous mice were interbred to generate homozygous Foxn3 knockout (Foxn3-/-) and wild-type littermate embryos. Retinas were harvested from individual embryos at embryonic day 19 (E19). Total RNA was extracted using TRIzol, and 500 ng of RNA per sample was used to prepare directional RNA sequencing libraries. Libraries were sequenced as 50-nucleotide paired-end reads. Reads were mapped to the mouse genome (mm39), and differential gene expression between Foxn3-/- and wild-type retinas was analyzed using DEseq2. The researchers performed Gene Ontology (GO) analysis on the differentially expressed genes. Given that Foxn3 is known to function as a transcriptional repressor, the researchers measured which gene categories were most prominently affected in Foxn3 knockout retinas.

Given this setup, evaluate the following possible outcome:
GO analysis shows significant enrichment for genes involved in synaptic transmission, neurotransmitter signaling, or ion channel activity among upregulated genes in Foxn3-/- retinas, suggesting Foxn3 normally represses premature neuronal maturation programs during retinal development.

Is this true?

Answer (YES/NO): NO